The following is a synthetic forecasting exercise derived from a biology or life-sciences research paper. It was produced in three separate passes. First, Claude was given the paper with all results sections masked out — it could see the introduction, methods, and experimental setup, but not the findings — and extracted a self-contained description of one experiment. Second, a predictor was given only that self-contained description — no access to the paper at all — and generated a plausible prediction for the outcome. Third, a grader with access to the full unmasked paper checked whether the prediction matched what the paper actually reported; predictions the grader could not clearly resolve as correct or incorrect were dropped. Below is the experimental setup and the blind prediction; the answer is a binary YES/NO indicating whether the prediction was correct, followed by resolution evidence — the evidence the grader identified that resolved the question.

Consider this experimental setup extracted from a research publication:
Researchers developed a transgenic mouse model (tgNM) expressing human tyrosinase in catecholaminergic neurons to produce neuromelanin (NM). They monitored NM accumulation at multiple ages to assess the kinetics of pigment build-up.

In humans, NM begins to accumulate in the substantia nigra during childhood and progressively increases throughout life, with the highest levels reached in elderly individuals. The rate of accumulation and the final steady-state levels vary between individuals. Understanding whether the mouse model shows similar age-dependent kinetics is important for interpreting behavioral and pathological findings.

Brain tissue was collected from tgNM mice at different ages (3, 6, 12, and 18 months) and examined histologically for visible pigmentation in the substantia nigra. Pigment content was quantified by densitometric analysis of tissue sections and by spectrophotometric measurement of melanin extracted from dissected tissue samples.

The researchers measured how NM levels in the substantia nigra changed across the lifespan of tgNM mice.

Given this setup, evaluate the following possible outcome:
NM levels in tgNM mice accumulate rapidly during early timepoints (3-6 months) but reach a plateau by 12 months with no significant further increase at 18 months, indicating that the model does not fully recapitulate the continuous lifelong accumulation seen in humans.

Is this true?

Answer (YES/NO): NO